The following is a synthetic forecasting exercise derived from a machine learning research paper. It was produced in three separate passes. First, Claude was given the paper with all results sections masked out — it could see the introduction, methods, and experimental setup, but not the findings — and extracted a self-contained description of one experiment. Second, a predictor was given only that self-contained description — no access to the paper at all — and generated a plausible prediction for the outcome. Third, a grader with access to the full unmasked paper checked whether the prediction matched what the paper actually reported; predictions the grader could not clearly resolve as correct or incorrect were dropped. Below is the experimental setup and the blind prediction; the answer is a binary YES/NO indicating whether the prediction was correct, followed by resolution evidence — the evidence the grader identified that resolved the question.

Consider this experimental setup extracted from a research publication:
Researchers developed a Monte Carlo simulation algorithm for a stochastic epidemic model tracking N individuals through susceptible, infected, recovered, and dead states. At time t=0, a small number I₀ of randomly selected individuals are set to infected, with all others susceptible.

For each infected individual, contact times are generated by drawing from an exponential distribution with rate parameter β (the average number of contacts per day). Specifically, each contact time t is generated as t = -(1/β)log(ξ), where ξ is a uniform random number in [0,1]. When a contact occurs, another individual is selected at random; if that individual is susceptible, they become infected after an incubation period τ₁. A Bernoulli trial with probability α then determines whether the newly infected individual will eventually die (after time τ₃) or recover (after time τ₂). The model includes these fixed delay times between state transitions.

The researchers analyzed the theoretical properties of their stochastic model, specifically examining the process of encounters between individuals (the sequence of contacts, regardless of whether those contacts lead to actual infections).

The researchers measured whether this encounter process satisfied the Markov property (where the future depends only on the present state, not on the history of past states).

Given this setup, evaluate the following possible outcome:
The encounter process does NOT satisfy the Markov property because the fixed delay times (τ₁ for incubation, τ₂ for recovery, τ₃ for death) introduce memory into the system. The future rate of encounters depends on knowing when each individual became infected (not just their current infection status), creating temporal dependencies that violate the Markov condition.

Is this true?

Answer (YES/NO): NO